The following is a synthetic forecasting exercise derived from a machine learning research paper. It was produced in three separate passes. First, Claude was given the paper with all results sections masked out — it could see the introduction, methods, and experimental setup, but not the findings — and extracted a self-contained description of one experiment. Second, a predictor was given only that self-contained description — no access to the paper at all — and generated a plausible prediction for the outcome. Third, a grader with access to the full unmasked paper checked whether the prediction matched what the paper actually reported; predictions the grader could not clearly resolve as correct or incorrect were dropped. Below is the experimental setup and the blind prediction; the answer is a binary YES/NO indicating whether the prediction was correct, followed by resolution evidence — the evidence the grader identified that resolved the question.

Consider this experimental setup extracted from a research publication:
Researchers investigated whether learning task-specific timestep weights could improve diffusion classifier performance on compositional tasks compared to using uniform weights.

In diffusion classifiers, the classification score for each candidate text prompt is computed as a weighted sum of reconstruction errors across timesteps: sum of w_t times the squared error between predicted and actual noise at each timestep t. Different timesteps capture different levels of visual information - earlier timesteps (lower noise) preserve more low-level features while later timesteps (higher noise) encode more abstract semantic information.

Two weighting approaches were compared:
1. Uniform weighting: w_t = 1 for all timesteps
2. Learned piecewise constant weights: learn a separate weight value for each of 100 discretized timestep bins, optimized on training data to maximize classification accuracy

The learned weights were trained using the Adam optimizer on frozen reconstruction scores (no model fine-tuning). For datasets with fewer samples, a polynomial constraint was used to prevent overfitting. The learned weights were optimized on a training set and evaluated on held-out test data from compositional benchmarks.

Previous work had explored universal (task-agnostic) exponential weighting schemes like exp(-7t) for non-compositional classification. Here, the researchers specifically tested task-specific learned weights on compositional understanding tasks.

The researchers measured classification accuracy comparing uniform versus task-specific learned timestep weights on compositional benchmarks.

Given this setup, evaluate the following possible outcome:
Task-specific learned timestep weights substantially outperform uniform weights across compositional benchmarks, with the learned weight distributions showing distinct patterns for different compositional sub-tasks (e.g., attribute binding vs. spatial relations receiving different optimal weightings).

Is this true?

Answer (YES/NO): NO